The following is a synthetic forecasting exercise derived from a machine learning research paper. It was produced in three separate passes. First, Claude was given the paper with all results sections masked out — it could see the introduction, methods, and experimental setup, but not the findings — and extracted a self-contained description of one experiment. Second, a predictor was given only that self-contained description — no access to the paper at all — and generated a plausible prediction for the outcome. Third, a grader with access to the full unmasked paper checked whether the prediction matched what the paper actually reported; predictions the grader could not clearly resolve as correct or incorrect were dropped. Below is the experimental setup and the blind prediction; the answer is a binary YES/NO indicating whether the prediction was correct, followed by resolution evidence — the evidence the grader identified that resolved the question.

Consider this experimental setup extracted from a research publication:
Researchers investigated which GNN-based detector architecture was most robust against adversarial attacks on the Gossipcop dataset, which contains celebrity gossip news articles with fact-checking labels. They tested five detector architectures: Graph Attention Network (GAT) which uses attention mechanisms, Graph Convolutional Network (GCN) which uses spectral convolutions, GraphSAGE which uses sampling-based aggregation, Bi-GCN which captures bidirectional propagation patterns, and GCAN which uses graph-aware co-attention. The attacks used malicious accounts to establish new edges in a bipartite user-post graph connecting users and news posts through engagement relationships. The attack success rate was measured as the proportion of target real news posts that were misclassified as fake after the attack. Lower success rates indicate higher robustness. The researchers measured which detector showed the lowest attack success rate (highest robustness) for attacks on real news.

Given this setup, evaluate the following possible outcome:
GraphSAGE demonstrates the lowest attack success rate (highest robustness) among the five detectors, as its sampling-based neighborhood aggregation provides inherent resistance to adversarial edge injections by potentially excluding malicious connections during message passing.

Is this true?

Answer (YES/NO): NO